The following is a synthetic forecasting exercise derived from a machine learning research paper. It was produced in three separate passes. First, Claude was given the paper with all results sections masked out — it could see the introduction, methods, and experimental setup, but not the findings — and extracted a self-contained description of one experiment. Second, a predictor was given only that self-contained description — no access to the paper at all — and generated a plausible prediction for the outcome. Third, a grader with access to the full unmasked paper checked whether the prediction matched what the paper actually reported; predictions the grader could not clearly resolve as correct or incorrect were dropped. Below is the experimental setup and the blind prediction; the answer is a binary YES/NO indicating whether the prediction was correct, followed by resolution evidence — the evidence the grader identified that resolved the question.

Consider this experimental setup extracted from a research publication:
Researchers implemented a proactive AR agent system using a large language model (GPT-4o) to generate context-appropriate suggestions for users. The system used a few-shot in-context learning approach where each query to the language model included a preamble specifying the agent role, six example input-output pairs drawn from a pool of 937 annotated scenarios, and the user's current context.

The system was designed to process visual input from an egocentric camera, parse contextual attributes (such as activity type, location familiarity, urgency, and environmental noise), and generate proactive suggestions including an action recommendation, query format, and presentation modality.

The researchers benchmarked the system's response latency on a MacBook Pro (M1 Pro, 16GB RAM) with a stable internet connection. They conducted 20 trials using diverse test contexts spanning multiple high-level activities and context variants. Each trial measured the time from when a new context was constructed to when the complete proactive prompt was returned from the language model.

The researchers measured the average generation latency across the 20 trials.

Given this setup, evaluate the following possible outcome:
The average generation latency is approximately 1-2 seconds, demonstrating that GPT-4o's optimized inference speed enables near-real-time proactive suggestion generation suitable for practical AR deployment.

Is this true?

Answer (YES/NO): NO